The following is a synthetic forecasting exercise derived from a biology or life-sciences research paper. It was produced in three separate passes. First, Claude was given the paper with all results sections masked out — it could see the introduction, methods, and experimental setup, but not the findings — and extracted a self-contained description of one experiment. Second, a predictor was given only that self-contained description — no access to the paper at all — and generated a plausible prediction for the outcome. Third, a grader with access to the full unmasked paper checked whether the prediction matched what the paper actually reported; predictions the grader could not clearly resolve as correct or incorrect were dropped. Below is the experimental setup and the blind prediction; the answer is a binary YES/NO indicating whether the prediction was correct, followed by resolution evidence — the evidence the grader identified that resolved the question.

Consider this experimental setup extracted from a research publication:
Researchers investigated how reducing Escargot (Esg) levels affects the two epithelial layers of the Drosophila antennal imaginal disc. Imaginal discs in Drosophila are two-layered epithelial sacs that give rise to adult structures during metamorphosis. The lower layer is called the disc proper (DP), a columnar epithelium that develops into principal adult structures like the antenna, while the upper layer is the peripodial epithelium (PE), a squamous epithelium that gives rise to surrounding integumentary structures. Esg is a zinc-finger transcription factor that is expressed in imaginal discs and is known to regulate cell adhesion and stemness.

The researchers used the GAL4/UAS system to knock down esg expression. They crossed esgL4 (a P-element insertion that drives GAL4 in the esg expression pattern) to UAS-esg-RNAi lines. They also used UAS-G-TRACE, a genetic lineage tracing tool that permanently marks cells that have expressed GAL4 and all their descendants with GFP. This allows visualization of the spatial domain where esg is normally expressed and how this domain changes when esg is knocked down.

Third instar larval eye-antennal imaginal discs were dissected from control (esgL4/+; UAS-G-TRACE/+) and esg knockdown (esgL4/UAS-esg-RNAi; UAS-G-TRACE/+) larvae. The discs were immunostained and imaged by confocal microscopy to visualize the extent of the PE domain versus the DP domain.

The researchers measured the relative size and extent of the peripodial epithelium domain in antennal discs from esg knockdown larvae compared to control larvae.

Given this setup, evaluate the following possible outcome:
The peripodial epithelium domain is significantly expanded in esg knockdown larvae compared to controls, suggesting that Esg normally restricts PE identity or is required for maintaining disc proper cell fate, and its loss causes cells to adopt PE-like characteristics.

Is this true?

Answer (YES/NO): YES